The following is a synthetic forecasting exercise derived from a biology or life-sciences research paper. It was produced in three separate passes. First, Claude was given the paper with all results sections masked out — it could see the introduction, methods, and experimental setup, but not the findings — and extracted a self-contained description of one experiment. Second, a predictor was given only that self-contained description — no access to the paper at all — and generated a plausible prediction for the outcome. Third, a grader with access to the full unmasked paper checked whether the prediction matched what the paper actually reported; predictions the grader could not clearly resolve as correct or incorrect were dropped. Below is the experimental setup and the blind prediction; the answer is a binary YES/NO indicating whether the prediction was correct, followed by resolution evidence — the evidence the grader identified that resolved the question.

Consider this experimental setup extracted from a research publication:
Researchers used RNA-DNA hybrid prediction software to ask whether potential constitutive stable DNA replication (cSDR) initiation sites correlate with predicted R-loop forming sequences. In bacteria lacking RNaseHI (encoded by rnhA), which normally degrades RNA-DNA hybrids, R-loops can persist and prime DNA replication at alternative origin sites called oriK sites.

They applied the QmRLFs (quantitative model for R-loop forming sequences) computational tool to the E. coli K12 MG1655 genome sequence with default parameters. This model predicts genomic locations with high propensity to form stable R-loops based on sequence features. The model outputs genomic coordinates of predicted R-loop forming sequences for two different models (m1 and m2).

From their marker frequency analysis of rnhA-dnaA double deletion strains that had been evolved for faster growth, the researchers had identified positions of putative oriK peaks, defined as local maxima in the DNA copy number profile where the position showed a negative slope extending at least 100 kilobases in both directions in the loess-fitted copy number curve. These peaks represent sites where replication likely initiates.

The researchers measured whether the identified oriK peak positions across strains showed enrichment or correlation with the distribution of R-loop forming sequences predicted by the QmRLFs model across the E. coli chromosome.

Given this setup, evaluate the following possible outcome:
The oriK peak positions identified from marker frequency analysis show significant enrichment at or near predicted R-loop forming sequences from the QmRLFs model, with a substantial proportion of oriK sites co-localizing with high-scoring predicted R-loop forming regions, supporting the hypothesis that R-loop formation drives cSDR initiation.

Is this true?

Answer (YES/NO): NO